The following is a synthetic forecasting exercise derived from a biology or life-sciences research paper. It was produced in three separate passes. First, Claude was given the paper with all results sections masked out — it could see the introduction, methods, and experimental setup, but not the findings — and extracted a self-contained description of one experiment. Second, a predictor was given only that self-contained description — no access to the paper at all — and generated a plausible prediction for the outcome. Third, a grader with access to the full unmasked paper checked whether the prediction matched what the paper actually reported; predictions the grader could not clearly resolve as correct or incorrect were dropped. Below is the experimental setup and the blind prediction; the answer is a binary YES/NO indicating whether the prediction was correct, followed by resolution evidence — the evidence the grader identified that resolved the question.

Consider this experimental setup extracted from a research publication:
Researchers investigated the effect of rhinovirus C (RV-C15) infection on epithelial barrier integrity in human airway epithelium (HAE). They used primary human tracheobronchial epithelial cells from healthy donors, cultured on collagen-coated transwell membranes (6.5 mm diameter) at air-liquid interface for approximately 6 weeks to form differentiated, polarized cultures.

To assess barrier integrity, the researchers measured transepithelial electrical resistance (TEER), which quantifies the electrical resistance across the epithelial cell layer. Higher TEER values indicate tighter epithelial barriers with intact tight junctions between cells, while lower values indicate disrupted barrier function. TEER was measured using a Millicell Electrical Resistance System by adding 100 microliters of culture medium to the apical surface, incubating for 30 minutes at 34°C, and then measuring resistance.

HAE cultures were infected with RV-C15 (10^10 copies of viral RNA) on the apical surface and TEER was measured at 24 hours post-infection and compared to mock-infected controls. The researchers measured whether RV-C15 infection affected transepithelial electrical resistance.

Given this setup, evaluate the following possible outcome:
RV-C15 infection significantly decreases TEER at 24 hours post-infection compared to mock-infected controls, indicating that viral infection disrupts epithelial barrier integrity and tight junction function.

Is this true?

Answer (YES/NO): NO